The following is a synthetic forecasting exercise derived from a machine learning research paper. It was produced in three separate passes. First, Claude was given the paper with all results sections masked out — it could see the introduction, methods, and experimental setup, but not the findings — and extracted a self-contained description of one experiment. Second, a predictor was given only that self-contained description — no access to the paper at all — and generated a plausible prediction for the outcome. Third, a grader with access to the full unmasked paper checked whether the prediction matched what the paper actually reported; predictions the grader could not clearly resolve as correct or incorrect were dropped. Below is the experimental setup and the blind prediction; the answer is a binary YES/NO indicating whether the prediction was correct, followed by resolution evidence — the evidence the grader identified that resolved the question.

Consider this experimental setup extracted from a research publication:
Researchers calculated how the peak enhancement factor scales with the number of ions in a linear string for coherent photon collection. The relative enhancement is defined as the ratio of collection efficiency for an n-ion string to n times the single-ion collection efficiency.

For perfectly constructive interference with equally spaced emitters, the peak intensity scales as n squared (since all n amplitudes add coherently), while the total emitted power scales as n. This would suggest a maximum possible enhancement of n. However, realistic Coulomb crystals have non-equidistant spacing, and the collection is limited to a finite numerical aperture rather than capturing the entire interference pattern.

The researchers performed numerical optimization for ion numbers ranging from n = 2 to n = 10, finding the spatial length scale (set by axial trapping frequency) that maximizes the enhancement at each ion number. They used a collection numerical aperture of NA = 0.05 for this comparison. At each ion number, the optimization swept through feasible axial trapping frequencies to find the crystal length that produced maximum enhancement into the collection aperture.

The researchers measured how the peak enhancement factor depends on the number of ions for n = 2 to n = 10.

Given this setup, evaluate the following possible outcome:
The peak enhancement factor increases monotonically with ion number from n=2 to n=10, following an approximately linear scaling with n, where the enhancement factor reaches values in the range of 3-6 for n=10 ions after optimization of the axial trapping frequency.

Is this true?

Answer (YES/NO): YES